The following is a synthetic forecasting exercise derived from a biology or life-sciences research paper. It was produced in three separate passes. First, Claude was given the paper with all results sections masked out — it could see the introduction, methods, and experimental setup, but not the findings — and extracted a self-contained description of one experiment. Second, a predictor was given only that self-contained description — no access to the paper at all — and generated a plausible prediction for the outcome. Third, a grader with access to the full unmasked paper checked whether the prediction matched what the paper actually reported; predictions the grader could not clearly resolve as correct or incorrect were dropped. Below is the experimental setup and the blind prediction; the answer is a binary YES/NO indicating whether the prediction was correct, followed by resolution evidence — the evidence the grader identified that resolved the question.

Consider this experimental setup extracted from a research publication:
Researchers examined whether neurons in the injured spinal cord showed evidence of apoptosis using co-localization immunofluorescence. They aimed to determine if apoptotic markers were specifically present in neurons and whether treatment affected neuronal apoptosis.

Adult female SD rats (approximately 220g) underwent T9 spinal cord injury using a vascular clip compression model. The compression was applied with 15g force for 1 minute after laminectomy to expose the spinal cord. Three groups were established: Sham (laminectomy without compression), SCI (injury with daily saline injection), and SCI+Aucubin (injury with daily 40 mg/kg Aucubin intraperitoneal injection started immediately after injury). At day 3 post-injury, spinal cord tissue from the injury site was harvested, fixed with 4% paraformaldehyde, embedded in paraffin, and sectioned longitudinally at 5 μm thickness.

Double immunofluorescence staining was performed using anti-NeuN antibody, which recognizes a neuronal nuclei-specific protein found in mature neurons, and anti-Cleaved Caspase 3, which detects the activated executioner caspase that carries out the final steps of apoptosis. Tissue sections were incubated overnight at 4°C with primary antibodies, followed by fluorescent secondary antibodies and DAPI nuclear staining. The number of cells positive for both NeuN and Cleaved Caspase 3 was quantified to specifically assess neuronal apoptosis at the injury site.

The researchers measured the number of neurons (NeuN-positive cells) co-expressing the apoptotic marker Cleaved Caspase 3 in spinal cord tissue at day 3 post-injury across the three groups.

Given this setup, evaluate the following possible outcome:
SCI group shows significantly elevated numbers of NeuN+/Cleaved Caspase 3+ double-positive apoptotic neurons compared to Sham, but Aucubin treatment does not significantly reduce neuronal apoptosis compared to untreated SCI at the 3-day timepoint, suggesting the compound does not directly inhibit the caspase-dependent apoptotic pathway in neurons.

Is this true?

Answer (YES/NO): NO